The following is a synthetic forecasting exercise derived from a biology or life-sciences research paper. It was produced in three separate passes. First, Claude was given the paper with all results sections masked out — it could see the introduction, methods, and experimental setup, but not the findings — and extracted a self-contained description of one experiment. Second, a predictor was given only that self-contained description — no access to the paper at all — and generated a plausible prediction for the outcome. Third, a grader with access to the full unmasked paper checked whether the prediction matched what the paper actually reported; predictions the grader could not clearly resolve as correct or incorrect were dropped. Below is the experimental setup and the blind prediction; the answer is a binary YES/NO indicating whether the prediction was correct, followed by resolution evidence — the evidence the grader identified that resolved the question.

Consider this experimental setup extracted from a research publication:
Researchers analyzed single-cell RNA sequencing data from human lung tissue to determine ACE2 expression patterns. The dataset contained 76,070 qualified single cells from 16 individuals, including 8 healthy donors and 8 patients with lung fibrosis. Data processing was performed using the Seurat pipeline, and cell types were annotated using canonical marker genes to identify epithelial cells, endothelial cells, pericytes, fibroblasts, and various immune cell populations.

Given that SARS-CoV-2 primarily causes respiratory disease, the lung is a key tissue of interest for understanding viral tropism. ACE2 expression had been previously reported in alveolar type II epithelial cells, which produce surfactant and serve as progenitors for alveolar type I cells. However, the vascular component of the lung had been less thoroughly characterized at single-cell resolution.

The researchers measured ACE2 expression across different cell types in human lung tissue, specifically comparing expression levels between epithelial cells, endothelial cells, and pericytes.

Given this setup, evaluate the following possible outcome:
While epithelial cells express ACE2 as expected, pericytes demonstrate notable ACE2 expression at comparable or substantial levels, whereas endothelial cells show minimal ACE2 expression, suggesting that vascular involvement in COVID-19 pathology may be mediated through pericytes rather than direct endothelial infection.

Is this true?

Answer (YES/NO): NO